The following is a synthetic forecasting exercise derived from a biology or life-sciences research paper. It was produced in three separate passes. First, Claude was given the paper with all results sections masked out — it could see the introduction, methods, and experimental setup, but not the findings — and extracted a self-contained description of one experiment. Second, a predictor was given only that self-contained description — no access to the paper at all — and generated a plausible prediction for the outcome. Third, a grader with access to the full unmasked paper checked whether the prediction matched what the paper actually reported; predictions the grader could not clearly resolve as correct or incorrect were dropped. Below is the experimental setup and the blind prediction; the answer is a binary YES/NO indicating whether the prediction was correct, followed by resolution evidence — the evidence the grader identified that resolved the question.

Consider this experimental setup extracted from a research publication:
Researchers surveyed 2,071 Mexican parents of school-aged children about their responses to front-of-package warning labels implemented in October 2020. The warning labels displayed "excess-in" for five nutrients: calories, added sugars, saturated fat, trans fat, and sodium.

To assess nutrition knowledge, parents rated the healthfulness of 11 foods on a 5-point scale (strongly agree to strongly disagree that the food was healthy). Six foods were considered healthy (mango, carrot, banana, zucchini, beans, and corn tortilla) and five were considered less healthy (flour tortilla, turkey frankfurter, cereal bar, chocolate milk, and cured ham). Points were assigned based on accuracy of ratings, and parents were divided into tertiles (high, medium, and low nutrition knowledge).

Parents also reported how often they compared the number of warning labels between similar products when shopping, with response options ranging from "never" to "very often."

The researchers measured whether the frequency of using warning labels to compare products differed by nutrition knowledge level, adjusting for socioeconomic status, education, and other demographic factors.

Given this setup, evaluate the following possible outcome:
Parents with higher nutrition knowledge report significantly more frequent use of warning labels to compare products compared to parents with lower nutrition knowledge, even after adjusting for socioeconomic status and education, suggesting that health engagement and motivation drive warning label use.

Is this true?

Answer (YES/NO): YES